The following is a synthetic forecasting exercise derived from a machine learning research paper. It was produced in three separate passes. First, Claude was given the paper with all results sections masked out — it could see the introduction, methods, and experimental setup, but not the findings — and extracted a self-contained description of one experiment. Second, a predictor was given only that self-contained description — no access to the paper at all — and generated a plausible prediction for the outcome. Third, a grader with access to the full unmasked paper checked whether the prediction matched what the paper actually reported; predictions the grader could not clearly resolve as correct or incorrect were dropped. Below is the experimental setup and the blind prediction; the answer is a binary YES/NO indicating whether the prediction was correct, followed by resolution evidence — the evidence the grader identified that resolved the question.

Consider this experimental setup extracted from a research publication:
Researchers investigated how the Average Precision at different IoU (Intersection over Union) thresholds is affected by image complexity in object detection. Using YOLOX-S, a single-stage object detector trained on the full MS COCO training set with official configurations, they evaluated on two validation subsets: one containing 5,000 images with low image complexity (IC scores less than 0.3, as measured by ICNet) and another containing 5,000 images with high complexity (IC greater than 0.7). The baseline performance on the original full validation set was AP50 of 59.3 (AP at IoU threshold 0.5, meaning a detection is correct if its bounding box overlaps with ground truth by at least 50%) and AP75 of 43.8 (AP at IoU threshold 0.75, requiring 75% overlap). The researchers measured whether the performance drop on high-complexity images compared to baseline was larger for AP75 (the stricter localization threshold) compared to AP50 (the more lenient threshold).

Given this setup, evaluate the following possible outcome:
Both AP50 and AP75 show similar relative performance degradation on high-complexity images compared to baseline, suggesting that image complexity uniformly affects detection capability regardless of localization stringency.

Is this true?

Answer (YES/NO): YES